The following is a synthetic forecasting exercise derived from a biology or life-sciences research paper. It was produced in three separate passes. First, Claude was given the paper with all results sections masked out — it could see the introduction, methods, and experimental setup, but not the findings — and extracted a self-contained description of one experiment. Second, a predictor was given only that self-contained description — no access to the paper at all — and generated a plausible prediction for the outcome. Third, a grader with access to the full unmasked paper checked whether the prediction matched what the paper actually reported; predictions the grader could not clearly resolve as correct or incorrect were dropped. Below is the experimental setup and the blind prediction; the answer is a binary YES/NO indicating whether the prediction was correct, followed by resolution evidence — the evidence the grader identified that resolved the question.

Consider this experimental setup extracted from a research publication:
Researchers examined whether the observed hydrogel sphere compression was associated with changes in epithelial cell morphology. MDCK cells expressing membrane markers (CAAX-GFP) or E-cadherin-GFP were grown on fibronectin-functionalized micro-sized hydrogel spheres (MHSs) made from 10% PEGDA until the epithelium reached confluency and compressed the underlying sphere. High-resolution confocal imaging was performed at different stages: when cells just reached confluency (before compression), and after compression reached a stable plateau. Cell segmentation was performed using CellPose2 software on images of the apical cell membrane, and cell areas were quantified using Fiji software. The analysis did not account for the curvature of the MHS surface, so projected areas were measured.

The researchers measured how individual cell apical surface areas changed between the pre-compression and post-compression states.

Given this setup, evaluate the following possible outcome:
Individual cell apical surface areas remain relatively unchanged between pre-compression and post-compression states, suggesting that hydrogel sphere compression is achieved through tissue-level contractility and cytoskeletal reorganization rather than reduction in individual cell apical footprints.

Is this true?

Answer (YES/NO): NO